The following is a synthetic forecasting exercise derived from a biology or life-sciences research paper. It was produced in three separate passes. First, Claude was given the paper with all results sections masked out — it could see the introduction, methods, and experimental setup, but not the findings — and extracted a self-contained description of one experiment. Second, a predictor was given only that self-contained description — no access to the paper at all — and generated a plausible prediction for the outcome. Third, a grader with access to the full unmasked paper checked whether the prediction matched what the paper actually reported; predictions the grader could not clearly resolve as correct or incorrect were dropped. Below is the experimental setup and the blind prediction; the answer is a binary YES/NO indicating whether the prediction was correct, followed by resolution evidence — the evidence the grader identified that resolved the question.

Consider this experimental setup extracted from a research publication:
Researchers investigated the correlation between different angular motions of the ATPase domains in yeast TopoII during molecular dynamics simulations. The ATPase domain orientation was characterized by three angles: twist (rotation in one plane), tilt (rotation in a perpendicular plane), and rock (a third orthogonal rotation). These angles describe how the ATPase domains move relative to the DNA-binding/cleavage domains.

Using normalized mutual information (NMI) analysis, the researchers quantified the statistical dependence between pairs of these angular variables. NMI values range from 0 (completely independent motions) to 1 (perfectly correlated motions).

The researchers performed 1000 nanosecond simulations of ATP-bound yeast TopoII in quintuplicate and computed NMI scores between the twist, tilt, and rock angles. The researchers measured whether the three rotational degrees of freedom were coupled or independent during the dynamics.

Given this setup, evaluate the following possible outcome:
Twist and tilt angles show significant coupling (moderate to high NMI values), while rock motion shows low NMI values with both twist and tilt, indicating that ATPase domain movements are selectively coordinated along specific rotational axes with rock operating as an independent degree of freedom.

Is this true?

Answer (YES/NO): NO